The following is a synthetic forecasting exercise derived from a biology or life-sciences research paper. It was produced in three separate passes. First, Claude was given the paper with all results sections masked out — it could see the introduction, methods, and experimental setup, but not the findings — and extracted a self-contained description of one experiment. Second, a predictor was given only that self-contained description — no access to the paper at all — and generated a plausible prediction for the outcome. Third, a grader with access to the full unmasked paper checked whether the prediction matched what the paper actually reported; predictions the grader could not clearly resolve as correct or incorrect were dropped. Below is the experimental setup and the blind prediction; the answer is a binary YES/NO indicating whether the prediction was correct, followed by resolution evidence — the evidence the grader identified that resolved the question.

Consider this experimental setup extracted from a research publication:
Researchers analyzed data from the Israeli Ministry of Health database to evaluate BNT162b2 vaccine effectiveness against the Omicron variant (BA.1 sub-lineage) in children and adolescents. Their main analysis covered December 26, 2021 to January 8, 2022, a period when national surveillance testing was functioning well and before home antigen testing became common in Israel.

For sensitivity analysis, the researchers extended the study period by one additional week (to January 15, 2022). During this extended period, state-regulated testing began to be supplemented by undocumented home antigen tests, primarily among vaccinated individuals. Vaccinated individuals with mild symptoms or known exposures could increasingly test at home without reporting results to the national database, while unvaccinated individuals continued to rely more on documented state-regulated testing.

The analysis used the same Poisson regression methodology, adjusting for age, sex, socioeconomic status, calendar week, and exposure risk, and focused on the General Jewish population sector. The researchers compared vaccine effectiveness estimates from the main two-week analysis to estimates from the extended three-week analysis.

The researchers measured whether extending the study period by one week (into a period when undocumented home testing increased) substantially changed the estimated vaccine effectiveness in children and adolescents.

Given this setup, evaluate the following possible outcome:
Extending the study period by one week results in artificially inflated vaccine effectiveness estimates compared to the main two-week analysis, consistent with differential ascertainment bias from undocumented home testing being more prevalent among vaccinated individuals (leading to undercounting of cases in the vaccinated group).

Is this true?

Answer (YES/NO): NO